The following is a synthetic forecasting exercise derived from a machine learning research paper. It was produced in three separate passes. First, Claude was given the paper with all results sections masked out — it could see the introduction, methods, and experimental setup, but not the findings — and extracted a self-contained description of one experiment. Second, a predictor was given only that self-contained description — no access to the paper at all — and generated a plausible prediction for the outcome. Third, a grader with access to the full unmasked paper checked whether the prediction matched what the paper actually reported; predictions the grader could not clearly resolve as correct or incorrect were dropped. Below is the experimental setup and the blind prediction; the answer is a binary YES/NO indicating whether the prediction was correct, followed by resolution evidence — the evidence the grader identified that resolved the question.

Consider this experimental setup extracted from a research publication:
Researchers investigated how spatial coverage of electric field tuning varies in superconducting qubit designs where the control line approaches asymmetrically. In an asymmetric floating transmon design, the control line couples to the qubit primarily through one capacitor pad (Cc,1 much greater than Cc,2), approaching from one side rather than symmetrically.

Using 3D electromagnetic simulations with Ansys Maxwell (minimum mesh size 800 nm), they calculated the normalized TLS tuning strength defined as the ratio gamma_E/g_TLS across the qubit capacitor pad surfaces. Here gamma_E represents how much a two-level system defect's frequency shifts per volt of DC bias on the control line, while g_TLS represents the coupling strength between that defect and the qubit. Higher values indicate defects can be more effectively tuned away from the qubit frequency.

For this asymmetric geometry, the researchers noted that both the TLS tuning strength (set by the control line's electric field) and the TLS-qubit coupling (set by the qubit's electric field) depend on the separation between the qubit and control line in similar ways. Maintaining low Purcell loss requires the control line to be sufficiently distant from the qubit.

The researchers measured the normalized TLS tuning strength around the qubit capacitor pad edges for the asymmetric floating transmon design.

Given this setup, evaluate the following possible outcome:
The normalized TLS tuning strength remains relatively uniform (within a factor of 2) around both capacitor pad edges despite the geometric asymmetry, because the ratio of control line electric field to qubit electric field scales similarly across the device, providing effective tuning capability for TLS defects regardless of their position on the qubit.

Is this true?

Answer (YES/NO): NO